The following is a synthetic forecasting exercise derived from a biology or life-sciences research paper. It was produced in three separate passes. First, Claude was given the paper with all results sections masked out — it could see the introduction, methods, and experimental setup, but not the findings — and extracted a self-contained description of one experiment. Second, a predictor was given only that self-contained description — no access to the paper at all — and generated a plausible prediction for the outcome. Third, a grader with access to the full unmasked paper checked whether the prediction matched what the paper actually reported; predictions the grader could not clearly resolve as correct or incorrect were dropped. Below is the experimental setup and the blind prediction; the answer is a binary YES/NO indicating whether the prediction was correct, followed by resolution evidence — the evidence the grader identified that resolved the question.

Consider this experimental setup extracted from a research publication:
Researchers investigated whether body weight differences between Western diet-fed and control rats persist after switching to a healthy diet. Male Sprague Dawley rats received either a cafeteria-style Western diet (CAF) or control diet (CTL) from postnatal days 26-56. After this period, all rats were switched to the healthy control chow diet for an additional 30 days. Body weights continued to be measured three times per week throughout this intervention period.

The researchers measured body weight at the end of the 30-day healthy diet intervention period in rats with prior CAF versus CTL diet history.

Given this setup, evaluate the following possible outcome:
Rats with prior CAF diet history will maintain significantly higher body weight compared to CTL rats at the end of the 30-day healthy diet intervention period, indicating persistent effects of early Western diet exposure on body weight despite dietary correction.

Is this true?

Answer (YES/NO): NO